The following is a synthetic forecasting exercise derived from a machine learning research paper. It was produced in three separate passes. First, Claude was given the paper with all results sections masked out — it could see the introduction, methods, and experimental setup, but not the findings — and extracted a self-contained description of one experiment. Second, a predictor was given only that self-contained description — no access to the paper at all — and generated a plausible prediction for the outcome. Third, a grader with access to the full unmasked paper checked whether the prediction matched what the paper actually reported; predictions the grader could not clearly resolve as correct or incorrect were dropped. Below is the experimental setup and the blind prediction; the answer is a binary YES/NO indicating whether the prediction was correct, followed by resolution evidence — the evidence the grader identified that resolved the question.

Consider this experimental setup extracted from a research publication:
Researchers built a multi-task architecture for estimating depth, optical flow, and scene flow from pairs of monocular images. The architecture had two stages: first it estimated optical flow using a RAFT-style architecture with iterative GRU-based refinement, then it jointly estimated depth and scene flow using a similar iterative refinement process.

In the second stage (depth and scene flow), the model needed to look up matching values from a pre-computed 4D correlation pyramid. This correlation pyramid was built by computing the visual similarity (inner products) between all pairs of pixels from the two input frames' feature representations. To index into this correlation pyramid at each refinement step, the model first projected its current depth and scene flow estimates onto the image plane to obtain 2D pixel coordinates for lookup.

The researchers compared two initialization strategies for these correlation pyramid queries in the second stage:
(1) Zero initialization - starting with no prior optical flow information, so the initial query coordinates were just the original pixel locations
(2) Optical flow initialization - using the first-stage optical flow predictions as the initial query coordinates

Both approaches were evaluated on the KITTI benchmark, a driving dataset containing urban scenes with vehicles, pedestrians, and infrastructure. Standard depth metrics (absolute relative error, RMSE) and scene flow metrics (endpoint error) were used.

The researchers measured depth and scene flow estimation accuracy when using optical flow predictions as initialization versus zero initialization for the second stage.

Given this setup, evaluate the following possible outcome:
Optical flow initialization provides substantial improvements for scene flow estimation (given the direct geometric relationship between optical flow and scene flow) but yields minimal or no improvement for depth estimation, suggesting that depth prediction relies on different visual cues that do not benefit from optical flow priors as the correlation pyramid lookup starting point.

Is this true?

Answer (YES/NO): NO